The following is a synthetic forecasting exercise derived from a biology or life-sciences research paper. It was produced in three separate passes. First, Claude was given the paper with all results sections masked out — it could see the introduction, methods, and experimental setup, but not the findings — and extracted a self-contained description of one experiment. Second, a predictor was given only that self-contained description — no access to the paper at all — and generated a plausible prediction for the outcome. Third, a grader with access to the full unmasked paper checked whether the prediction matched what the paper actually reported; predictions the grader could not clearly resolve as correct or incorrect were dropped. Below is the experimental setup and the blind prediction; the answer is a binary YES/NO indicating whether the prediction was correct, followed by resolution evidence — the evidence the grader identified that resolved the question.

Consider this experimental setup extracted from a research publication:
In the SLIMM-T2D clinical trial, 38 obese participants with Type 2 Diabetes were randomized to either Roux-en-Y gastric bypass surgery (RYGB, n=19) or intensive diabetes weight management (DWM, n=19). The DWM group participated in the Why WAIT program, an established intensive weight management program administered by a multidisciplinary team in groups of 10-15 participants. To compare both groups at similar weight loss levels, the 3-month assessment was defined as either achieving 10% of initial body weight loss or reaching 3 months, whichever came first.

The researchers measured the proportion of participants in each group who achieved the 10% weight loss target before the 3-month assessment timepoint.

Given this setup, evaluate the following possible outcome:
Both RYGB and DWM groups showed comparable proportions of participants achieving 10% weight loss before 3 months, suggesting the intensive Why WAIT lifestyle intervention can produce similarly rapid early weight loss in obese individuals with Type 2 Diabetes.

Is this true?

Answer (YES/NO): NO